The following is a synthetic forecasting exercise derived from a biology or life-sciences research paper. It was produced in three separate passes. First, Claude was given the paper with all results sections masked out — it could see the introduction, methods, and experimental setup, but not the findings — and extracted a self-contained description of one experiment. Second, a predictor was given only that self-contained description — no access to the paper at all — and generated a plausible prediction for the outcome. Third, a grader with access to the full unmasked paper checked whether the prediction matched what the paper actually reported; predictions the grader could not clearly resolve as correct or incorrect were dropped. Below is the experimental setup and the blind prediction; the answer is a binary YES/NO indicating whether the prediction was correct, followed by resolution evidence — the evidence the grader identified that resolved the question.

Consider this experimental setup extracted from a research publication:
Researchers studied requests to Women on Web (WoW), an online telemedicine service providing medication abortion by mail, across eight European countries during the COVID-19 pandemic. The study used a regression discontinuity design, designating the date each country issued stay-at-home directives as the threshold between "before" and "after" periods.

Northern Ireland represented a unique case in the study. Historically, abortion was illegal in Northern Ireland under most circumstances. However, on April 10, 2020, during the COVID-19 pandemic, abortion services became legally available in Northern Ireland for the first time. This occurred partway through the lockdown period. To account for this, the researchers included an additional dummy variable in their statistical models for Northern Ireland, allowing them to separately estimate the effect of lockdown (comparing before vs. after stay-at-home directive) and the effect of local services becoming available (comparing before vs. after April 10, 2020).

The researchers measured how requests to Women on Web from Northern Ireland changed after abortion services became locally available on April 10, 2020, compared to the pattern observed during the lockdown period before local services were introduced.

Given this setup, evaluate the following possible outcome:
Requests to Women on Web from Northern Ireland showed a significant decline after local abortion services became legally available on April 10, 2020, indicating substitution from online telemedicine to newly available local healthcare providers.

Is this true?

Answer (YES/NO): NO